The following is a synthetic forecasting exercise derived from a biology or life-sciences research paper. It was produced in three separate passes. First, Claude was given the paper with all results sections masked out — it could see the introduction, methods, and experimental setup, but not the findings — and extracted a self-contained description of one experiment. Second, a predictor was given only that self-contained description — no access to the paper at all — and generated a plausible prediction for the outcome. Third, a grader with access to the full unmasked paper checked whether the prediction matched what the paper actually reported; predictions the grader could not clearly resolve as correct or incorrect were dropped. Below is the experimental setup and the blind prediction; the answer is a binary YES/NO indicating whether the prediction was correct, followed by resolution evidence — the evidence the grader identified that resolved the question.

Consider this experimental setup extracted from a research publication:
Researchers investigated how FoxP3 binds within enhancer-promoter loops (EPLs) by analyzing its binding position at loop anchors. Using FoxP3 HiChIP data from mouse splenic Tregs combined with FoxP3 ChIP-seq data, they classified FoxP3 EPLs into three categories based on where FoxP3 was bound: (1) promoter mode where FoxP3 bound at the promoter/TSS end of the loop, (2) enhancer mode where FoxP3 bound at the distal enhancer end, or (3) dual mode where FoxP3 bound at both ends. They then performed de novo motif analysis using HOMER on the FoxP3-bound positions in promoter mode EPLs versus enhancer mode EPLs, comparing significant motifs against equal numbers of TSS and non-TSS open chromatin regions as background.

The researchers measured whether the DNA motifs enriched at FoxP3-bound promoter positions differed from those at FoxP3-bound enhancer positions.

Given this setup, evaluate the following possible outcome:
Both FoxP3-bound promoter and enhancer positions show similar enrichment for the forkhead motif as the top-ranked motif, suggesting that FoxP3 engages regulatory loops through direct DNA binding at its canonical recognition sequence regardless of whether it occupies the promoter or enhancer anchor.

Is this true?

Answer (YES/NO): NO